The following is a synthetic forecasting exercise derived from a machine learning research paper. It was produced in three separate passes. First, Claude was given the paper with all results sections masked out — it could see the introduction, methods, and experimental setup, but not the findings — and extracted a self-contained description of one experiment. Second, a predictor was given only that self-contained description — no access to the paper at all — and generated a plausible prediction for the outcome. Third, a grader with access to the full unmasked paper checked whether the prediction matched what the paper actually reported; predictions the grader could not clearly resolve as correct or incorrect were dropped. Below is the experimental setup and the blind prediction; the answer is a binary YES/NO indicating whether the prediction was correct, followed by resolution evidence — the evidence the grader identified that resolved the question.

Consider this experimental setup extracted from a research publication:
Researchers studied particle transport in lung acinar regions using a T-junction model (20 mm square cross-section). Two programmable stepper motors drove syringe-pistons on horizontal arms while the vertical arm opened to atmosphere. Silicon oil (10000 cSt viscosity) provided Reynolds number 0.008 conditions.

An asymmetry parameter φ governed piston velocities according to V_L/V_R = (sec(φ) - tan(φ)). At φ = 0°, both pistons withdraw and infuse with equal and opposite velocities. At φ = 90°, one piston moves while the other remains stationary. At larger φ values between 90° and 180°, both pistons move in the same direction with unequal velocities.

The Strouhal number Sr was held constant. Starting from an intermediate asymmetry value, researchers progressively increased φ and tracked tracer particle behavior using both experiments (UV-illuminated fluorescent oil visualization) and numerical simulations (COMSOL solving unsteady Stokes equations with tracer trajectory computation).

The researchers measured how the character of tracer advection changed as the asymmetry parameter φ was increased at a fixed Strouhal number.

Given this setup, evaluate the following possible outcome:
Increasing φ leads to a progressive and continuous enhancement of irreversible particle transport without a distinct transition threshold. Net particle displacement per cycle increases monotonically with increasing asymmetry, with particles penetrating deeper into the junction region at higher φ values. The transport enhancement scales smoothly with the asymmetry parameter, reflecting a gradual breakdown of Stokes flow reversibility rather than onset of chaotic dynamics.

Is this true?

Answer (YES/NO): NO